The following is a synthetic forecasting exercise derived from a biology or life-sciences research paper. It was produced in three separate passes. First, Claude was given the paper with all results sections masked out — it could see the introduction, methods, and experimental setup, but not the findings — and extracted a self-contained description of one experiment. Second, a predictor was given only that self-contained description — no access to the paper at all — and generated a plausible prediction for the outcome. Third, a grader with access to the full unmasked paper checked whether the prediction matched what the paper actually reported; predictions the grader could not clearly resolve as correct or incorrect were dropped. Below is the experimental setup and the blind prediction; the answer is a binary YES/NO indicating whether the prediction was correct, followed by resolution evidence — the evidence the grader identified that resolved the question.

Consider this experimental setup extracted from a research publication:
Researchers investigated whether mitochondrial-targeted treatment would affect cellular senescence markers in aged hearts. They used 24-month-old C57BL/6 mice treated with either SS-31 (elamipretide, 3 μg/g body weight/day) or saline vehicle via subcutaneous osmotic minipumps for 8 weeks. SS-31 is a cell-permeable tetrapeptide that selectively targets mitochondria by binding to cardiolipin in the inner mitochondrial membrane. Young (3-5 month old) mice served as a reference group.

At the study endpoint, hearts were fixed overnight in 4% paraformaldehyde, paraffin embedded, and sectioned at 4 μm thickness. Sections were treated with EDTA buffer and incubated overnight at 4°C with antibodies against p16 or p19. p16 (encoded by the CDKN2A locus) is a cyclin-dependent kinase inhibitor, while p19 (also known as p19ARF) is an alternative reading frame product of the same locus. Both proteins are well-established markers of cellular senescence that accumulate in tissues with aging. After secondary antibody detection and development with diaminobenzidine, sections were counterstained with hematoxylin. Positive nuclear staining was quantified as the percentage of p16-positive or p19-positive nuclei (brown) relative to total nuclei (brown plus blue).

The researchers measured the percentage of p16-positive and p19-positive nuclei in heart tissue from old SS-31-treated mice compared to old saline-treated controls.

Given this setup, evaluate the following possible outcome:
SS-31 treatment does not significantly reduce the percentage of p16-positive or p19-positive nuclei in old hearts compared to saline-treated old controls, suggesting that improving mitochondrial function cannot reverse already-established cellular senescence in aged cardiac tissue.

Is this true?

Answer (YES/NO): NO